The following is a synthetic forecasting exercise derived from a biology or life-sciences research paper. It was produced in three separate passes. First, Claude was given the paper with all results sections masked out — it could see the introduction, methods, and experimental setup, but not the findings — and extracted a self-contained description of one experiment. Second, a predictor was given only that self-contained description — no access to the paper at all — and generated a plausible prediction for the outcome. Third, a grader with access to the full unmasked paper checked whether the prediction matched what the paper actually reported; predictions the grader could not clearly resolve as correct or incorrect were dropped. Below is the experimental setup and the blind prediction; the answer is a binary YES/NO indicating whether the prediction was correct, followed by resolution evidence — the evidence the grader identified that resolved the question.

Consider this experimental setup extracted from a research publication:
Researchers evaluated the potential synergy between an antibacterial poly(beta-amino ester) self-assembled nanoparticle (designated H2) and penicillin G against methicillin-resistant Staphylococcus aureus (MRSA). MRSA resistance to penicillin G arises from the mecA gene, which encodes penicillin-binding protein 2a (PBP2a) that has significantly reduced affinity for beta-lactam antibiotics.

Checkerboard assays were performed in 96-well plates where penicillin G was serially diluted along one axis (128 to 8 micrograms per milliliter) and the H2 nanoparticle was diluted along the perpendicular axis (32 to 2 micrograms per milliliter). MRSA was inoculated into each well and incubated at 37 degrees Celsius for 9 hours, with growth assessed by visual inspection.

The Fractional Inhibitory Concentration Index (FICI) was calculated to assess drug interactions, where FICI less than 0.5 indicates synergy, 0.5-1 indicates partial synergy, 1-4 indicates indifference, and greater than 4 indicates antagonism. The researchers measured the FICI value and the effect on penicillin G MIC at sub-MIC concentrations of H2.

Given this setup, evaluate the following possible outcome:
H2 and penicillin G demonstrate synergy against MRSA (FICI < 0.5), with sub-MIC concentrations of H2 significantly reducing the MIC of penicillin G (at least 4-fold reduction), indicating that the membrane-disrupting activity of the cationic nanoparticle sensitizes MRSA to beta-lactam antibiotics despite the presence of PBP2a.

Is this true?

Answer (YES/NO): YES